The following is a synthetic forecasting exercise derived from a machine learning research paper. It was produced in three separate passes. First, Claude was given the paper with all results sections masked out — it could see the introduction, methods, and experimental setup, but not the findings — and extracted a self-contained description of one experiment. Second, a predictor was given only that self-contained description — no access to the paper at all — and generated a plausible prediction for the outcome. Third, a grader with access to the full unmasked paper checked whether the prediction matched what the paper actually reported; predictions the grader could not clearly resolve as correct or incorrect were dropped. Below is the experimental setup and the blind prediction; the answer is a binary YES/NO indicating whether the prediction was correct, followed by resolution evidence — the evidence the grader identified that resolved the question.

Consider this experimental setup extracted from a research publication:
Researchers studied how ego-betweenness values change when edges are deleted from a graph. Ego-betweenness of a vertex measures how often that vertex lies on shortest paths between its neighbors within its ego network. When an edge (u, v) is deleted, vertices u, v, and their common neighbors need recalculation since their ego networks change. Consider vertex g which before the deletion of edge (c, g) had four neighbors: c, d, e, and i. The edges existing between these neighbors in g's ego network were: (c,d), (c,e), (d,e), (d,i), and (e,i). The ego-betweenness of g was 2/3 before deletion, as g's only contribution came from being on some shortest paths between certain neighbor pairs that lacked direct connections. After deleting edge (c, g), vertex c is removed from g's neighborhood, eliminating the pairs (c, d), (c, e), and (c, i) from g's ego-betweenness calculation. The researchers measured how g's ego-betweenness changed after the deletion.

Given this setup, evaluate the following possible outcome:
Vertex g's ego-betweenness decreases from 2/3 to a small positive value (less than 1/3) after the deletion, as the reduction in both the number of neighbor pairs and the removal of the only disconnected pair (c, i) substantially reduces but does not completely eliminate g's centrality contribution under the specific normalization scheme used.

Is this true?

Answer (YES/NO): NO